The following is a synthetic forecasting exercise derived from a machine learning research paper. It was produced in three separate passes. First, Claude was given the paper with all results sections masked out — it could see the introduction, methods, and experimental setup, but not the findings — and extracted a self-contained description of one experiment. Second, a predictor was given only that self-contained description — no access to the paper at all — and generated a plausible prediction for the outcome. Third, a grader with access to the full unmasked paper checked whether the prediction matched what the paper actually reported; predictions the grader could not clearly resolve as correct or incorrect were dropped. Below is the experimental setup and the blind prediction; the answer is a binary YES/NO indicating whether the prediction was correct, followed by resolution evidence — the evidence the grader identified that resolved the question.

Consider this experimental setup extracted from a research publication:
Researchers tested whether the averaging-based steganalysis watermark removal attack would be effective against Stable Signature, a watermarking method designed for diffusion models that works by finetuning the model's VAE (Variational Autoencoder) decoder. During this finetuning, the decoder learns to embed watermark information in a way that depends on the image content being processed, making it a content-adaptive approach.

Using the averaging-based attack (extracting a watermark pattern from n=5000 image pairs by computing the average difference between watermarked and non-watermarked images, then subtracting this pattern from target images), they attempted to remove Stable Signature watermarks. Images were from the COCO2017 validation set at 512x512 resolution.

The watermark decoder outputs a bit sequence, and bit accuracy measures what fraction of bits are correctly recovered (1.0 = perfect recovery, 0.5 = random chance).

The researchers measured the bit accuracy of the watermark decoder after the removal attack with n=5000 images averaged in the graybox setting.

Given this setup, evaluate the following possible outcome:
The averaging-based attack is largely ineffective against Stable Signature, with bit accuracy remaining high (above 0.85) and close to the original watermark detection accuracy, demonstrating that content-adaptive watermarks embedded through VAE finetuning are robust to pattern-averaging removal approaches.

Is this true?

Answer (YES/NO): YES